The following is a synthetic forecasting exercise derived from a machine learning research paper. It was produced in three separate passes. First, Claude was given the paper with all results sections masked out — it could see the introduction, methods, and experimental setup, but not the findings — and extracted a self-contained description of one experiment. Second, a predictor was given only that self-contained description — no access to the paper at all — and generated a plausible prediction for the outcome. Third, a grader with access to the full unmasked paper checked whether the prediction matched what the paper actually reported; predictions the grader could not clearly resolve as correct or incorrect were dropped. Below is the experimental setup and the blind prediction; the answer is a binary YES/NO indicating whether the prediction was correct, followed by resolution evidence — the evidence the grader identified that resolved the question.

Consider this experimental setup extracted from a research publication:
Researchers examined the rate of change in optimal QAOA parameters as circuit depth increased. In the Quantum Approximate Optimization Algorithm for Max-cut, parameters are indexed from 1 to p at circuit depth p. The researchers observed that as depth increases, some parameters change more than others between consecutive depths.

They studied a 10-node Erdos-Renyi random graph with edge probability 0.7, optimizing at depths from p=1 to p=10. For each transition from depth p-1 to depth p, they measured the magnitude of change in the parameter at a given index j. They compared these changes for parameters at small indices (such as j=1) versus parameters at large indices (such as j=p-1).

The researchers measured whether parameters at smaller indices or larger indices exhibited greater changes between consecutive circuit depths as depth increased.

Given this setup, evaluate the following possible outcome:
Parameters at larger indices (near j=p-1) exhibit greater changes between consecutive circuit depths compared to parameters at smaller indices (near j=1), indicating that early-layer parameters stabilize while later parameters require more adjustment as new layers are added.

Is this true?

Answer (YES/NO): YES